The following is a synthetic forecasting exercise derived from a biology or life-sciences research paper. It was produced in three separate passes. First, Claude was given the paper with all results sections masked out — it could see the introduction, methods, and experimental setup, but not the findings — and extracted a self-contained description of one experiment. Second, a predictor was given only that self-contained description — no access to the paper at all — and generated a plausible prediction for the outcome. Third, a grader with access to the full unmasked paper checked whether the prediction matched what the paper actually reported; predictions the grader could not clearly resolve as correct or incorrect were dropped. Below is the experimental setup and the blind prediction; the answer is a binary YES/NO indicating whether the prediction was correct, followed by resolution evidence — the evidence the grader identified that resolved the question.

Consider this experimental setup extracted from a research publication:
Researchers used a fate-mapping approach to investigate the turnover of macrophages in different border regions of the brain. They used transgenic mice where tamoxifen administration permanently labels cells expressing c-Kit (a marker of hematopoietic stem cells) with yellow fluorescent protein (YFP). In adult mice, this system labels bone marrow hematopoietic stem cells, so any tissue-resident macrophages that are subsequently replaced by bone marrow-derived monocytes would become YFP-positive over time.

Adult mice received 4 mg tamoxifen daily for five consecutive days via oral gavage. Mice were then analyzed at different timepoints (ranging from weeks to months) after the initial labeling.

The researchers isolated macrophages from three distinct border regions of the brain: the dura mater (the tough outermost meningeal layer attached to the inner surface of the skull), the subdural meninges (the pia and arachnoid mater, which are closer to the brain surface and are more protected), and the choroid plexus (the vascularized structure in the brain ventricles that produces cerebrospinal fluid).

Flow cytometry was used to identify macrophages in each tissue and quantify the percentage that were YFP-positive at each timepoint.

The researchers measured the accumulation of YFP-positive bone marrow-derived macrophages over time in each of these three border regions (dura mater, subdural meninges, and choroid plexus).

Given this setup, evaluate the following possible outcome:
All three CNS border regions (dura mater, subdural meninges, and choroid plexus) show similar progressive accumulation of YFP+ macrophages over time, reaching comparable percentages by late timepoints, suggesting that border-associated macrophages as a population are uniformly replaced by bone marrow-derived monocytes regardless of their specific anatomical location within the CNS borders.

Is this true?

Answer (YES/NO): NO